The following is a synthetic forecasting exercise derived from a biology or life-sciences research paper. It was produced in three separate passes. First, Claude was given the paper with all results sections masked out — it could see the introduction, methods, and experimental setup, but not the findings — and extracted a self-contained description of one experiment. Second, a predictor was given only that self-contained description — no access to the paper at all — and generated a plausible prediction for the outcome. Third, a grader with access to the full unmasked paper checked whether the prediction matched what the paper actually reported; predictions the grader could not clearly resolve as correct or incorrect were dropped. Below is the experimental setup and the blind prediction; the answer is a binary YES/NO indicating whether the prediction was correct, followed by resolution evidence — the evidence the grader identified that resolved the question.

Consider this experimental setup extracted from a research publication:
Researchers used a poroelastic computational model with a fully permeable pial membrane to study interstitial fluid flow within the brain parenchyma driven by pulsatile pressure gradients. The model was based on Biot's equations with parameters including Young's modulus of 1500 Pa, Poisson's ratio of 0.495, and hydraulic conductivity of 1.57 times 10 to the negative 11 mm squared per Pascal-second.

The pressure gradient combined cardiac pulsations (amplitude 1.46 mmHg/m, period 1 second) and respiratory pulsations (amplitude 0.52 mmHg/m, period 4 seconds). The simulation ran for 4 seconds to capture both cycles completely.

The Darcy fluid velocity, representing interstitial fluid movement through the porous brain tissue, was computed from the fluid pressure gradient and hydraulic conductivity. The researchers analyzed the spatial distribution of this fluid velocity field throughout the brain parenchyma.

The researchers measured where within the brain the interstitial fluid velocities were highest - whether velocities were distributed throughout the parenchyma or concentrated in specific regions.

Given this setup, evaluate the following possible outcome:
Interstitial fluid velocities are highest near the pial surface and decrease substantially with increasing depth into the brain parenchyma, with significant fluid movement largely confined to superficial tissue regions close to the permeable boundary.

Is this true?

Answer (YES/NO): YES